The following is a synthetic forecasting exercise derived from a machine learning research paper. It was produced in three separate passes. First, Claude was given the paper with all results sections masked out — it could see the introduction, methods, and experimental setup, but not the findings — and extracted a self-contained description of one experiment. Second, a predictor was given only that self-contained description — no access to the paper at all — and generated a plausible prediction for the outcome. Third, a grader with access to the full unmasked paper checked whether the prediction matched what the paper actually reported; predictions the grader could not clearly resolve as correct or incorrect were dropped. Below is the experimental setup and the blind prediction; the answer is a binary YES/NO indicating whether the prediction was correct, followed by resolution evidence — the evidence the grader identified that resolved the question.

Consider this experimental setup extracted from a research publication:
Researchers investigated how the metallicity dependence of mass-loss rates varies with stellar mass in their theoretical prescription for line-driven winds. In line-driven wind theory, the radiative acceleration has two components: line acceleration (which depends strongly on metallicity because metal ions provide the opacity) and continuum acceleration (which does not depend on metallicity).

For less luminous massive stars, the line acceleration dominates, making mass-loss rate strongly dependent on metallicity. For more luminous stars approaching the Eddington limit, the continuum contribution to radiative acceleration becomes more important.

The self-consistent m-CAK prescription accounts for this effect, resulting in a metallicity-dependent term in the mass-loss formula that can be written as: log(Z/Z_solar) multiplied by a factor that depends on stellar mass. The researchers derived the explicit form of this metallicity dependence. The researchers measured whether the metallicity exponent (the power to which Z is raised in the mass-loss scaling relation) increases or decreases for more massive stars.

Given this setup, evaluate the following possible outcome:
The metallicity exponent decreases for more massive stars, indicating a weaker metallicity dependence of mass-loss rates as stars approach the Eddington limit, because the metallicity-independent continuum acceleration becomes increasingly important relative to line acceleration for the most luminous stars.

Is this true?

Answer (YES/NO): YES